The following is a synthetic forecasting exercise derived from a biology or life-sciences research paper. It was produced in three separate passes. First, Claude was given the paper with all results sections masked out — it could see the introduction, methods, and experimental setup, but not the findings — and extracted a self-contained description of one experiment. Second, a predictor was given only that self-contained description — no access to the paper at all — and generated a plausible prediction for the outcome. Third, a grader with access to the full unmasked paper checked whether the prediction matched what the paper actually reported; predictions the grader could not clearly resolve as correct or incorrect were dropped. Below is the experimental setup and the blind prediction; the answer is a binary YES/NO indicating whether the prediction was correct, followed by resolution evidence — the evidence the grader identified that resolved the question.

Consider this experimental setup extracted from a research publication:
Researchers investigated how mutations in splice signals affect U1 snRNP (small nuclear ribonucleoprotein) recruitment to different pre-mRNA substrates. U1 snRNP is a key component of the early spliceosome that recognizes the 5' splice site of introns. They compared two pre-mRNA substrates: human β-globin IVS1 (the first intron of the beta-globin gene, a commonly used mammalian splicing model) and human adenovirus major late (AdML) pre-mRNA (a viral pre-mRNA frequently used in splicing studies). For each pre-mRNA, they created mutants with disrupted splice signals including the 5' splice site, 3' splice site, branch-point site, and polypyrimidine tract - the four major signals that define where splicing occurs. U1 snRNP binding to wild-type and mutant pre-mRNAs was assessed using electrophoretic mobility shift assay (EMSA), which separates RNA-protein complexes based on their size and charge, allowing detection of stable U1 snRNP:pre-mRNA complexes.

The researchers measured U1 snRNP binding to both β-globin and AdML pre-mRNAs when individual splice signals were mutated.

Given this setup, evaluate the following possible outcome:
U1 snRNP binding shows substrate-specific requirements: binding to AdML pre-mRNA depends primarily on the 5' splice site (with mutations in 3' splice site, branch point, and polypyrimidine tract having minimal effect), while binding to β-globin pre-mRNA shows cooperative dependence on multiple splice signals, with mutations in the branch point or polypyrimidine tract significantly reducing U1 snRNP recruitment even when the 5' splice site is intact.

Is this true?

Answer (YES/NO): NO